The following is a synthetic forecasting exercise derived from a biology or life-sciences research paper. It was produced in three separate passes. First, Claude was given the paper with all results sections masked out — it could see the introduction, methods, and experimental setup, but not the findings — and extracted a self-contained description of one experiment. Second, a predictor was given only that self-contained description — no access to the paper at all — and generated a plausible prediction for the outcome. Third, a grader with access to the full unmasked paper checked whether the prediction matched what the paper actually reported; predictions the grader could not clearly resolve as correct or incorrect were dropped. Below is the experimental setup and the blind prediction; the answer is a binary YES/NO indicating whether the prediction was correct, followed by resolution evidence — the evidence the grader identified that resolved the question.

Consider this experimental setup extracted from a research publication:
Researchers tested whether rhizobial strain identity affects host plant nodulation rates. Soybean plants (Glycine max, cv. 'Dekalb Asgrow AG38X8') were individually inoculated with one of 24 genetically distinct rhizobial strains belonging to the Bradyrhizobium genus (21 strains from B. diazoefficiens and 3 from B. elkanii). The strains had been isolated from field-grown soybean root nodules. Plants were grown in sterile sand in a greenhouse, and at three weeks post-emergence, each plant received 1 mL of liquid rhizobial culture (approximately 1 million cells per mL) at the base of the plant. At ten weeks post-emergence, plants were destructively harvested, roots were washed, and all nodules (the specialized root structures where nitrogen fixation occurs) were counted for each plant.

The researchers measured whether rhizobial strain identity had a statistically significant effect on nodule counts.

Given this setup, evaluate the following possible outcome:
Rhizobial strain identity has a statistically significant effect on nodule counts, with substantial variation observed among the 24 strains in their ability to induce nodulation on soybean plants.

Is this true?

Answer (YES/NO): YES